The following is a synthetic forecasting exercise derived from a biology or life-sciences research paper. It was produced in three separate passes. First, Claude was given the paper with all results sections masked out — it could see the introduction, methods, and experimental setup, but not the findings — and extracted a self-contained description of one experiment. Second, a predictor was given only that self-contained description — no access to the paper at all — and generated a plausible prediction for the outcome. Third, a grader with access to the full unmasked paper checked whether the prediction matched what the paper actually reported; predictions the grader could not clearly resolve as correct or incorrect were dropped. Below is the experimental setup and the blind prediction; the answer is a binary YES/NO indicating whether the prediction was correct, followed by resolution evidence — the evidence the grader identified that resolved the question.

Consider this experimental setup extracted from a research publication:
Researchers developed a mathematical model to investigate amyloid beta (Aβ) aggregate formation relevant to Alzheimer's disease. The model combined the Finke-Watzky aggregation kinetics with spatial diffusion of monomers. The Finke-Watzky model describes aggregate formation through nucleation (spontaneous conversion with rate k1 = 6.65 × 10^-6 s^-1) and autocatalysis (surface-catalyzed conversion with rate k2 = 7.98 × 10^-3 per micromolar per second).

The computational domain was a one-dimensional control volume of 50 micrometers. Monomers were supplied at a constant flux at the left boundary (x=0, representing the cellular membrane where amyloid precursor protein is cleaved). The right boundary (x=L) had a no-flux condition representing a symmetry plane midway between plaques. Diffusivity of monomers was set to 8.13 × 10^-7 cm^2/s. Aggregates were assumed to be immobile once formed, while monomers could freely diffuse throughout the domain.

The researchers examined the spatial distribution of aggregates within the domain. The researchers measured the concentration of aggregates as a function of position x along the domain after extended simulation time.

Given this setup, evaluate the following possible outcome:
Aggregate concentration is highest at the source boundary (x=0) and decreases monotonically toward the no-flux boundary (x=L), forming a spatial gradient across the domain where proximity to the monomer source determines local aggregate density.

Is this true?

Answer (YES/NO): YES